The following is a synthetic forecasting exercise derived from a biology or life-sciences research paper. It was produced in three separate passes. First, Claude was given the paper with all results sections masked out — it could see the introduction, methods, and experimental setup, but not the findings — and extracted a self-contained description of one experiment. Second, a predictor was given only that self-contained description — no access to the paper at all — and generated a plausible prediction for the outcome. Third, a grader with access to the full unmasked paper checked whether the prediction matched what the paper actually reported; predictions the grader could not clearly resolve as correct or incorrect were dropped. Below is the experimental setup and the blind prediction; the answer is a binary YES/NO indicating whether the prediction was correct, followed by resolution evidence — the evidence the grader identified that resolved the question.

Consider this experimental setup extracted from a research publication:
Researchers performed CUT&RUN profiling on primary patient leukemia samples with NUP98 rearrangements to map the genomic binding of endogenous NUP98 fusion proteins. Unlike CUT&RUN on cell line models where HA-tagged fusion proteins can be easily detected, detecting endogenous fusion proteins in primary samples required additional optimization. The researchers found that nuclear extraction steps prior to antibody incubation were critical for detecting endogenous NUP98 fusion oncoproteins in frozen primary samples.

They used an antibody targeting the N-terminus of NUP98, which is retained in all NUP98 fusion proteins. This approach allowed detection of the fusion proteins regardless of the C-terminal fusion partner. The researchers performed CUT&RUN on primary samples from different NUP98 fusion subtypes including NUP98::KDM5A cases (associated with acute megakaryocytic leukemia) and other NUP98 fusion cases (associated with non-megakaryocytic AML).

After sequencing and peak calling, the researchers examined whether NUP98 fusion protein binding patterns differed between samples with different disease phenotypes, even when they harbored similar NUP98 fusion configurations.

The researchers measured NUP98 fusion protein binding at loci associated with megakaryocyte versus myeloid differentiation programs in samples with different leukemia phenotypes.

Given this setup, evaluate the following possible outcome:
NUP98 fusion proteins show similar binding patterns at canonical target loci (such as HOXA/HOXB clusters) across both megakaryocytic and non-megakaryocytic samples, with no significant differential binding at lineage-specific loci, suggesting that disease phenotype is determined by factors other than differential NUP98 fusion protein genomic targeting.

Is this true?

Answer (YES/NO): NO